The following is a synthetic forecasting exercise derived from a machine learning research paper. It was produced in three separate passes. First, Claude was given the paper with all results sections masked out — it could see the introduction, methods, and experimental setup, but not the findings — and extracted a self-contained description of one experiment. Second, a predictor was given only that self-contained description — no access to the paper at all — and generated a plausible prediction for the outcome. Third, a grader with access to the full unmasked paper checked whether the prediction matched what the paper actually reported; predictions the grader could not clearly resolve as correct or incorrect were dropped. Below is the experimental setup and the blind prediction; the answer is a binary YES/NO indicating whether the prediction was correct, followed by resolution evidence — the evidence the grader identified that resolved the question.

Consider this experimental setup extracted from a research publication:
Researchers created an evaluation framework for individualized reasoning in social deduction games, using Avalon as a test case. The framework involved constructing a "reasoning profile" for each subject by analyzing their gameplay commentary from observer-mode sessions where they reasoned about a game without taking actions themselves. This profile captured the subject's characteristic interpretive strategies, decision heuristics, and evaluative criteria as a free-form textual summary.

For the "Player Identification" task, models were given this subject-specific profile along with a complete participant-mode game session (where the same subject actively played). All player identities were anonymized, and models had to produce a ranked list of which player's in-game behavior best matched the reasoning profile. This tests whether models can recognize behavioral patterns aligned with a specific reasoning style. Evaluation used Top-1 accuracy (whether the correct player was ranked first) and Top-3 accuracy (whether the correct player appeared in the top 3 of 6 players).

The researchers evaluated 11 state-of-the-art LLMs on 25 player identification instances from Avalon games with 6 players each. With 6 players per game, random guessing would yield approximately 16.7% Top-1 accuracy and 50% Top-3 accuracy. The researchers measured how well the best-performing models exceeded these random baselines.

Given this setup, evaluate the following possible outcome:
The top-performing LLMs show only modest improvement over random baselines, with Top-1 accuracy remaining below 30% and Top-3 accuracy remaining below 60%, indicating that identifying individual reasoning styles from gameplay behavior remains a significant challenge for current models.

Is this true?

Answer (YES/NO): NO